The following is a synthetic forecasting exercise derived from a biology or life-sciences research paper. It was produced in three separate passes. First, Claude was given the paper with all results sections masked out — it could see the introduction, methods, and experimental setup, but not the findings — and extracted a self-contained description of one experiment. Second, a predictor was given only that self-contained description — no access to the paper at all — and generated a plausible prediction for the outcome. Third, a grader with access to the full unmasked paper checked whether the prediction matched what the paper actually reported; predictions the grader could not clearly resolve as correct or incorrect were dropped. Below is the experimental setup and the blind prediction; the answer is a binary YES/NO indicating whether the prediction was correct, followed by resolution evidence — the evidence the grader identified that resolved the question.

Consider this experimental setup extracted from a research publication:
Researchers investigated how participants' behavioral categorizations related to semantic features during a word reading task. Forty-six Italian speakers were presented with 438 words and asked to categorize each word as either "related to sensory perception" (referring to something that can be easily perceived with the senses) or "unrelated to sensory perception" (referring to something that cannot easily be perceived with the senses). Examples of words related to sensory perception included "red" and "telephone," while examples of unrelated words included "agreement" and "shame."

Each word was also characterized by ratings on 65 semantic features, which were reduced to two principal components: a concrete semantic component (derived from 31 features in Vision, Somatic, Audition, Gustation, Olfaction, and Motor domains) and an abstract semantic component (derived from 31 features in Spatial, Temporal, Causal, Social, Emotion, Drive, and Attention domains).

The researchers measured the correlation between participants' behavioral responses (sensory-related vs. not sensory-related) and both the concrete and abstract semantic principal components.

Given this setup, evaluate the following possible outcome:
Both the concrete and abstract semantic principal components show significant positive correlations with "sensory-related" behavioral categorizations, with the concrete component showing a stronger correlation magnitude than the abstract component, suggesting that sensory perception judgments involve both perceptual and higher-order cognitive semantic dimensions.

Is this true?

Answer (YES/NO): NO